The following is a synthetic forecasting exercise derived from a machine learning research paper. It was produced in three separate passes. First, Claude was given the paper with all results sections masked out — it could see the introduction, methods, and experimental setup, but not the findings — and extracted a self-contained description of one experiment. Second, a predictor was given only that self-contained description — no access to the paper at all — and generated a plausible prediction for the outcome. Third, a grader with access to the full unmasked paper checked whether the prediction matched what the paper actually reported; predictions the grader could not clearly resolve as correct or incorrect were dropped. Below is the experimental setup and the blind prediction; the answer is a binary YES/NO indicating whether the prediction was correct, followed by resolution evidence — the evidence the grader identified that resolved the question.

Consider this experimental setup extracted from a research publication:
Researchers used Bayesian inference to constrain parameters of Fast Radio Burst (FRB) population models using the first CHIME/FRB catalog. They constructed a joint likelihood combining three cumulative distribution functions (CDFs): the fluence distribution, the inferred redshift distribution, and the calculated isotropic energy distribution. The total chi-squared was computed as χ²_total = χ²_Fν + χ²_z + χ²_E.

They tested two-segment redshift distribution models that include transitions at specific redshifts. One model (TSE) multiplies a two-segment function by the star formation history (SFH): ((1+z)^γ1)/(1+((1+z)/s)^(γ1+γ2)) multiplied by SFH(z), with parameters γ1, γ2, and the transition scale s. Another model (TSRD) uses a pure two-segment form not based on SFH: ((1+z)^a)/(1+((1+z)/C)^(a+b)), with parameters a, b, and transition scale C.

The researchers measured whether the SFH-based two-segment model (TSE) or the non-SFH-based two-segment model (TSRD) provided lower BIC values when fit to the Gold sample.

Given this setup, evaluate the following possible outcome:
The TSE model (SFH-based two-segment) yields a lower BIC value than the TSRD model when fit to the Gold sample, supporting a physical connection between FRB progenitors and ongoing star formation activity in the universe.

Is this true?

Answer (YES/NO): YES